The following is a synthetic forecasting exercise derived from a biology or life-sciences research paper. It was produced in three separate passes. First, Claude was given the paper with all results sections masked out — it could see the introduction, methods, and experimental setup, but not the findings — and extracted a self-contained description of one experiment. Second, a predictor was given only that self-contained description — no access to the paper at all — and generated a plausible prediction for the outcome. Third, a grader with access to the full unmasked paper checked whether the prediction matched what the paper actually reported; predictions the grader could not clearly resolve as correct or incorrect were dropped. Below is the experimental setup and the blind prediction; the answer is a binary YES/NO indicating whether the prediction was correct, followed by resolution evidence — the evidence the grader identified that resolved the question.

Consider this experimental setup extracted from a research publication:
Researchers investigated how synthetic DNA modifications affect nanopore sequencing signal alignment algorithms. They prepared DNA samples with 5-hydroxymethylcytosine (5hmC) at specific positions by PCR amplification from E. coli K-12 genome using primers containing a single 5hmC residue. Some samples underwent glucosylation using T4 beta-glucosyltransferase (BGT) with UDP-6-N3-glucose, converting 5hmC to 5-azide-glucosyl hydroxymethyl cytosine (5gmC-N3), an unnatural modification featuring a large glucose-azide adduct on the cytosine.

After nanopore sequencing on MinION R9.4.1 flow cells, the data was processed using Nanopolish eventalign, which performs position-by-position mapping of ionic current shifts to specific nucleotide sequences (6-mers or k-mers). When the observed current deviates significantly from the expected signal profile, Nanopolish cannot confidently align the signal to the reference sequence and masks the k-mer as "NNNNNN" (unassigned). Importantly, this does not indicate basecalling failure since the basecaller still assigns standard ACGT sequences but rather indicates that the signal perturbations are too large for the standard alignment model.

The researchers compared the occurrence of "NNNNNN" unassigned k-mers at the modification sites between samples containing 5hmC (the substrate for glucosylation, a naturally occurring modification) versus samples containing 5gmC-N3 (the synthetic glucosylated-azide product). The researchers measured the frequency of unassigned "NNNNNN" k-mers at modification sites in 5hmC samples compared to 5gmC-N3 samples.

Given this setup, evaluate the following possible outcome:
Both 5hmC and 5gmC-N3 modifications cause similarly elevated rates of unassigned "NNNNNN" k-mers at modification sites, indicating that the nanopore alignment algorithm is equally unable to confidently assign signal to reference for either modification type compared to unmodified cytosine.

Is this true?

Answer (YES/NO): NO